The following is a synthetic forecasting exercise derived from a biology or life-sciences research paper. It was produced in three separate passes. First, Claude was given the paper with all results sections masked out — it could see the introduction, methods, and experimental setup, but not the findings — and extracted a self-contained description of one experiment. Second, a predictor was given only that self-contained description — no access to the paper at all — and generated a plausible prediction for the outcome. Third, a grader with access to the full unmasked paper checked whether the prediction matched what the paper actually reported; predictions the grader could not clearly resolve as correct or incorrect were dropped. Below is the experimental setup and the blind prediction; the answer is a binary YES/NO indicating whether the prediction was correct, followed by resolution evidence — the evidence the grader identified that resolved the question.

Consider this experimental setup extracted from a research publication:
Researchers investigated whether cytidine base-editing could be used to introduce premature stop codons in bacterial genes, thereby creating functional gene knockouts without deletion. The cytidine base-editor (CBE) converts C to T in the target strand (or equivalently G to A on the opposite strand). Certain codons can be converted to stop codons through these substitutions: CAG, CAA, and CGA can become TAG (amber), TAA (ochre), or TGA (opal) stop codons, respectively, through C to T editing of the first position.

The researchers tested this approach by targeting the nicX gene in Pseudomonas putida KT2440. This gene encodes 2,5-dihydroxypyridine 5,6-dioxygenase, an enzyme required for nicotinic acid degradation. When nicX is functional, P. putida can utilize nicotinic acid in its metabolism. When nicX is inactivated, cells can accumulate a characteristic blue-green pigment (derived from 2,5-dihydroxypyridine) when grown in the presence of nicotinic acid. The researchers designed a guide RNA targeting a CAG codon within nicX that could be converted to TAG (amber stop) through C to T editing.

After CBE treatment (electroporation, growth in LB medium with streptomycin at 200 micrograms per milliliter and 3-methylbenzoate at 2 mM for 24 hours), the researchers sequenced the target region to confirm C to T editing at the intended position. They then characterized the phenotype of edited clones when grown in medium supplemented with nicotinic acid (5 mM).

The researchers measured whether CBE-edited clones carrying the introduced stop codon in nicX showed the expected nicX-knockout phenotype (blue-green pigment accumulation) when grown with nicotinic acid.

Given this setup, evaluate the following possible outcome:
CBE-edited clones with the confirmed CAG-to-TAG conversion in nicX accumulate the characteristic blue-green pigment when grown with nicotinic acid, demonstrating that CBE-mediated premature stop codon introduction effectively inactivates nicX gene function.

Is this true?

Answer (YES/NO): YES